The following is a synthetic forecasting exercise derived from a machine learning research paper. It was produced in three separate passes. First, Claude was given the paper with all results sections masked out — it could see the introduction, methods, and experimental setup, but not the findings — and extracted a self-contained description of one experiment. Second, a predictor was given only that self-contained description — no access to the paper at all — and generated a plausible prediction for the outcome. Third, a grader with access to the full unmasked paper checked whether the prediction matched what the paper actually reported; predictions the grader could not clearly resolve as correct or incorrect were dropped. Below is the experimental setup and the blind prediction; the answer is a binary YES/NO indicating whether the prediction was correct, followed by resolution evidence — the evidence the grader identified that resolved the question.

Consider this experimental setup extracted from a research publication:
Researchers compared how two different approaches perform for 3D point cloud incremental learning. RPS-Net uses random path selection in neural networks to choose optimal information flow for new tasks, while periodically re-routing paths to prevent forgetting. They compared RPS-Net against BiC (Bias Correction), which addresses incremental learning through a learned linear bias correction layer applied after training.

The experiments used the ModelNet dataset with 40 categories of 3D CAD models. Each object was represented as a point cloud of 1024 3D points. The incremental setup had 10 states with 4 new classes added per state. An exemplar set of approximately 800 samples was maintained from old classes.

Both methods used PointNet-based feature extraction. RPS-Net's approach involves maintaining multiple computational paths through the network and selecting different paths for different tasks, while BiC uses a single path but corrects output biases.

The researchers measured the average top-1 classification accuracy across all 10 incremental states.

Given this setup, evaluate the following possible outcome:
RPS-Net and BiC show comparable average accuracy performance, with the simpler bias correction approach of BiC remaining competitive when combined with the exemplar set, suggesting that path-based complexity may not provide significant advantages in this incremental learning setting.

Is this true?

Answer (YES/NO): YES